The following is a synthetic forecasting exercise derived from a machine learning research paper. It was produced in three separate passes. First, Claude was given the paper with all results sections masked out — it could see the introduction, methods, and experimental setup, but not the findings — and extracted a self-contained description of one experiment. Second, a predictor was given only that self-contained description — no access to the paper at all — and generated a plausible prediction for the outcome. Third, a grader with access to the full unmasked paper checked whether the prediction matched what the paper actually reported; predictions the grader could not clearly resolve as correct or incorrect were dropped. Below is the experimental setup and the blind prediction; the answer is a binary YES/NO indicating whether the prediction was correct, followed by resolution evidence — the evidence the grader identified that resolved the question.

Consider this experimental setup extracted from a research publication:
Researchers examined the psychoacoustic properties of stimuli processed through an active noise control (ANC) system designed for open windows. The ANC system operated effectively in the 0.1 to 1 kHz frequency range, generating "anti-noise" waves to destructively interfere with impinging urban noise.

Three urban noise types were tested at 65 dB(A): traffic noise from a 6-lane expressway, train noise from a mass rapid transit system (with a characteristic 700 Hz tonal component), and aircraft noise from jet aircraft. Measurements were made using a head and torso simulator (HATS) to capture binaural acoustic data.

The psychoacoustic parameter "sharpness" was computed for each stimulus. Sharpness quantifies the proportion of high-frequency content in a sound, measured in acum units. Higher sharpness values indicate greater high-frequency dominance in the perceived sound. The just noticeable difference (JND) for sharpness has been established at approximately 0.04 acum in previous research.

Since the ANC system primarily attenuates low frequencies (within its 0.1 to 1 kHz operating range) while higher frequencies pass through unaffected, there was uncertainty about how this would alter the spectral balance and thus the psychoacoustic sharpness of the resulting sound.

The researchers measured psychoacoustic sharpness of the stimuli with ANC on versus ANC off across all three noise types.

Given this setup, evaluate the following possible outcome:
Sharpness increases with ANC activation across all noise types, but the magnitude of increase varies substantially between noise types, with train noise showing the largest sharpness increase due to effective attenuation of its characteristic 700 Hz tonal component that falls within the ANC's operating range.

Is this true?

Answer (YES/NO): NO